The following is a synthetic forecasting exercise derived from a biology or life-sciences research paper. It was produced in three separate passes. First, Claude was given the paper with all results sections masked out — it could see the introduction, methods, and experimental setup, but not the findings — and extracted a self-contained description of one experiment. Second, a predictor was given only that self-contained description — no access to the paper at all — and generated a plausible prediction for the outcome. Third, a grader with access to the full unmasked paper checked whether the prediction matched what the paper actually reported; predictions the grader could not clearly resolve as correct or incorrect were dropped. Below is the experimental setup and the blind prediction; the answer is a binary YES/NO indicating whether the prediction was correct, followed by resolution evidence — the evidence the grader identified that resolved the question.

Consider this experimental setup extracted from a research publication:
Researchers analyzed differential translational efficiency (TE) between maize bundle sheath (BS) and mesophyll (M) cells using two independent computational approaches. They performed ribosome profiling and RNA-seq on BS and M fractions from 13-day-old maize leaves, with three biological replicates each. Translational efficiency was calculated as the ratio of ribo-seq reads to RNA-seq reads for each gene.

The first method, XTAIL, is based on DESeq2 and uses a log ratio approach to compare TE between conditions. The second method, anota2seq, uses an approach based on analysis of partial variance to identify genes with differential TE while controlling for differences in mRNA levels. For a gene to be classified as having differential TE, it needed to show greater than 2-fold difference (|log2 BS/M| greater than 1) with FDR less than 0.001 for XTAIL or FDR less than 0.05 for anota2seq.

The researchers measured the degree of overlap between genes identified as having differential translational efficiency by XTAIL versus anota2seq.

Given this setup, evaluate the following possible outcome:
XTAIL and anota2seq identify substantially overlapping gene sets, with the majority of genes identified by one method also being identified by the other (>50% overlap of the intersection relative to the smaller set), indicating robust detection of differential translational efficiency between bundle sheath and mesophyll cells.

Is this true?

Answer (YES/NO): NO